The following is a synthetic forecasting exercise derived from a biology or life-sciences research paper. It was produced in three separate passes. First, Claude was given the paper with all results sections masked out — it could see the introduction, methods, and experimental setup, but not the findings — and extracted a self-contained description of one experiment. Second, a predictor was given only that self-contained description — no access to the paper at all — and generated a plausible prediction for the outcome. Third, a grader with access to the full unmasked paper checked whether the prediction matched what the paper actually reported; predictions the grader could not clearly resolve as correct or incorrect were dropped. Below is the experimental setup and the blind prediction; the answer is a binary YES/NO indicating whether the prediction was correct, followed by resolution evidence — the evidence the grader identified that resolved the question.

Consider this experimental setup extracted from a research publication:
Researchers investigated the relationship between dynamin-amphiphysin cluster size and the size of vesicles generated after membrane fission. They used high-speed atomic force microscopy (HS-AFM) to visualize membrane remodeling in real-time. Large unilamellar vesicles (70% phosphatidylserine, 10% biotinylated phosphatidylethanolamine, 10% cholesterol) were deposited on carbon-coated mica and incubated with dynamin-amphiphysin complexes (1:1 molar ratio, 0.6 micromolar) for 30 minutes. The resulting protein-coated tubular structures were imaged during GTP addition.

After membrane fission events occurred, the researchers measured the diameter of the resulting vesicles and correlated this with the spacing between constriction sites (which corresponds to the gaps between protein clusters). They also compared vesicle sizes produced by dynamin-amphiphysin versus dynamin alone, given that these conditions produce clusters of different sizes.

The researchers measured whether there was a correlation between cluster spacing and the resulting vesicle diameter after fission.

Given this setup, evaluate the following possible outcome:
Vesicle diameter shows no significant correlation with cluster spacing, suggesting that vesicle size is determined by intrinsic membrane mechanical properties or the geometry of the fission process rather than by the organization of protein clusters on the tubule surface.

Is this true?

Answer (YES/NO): NO